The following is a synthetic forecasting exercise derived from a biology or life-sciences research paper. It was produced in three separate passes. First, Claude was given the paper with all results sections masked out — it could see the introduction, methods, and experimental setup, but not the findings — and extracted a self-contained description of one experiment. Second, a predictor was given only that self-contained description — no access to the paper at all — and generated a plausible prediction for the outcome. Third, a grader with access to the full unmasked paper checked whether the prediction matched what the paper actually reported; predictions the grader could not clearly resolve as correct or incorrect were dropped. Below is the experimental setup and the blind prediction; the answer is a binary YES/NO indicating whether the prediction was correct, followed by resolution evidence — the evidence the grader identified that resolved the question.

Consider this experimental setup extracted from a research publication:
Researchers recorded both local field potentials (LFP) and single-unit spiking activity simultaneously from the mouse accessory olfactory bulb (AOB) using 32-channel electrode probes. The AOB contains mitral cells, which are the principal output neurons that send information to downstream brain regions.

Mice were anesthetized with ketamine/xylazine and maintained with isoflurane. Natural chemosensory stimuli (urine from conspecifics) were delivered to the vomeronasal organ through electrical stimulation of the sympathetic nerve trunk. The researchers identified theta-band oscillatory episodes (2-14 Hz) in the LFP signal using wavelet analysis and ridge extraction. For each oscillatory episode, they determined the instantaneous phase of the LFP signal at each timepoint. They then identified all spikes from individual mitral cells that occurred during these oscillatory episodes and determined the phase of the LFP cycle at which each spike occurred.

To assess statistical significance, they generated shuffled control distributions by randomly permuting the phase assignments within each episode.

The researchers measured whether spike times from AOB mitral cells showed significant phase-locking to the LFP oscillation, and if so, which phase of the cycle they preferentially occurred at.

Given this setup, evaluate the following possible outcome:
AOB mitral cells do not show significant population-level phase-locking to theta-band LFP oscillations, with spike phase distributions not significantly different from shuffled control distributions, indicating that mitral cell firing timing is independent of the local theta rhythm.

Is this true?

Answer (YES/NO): NO